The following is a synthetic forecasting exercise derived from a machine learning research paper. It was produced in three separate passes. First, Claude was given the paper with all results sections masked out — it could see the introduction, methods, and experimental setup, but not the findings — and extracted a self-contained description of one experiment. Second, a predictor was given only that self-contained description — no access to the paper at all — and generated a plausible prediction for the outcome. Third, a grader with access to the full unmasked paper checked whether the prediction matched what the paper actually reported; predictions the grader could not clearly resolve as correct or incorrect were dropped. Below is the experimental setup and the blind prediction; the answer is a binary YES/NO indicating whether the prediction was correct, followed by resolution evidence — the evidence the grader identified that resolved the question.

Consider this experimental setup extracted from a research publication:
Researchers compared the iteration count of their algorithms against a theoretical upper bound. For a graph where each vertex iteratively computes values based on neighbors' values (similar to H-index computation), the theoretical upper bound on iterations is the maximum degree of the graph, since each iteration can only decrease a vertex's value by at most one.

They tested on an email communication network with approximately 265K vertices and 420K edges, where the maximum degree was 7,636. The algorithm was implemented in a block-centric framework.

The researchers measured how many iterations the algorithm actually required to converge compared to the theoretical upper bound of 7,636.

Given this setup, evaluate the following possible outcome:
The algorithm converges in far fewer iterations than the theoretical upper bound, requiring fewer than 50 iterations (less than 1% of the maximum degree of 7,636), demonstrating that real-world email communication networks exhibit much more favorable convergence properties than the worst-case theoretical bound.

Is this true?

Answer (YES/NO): YES